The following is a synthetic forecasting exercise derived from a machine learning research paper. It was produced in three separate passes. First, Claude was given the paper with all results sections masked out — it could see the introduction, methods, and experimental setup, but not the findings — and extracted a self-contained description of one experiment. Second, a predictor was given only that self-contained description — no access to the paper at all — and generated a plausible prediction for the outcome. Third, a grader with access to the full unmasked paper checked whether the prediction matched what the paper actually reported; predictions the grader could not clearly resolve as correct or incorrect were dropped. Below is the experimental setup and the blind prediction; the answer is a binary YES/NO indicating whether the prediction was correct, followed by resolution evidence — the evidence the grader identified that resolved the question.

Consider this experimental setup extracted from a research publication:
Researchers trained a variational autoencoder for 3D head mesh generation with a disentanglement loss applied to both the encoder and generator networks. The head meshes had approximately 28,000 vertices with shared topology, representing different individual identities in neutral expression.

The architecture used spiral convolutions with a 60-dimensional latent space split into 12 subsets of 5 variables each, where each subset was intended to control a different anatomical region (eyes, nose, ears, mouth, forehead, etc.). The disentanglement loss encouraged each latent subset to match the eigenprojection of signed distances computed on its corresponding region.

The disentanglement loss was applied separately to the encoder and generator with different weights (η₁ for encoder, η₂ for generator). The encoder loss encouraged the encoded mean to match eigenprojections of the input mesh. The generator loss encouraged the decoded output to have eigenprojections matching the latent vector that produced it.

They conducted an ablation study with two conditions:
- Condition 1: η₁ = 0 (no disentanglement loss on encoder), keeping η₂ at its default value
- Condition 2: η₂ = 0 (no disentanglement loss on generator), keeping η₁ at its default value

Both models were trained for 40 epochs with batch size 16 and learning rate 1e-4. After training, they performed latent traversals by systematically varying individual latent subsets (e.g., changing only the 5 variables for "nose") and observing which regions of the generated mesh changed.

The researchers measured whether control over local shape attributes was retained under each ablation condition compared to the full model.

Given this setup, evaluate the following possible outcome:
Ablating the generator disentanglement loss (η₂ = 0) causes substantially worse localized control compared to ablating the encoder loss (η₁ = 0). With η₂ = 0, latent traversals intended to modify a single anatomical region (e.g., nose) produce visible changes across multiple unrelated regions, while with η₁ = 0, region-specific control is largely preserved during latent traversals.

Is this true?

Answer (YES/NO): NO